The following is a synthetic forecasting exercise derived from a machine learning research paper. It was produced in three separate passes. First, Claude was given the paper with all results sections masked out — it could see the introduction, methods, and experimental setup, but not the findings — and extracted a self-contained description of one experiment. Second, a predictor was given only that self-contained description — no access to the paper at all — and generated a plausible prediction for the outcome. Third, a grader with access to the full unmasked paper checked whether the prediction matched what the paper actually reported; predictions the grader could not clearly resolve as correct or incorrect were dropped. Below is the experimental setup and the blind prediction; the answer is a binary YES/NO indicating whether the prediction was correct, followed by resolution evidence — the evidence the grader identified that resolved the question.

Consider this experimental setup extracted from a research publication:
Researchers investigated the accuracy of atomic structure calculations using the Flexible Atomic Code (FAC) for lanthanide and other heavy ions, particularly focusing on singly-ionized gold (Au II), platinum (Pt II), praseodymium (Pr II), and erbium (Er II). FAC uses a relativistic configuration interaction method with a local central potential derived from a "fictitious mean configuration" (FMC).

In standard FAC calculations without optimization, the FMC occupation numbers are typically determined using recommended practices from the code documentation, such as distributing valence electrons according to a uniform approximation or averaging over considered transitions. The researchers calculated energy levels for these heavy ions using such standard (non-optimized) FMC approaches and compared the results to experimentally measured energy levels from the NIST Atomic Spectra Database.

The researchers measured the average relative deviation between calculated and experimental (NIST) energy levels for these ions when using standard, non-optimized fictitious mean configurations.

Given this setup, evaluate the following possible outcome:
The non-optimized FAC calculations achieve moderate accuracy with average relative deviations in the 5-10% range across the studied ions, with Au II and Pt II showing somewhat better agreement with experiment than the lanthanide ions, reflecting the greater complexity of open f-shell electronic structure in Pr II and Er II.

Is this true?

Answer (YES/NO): NO